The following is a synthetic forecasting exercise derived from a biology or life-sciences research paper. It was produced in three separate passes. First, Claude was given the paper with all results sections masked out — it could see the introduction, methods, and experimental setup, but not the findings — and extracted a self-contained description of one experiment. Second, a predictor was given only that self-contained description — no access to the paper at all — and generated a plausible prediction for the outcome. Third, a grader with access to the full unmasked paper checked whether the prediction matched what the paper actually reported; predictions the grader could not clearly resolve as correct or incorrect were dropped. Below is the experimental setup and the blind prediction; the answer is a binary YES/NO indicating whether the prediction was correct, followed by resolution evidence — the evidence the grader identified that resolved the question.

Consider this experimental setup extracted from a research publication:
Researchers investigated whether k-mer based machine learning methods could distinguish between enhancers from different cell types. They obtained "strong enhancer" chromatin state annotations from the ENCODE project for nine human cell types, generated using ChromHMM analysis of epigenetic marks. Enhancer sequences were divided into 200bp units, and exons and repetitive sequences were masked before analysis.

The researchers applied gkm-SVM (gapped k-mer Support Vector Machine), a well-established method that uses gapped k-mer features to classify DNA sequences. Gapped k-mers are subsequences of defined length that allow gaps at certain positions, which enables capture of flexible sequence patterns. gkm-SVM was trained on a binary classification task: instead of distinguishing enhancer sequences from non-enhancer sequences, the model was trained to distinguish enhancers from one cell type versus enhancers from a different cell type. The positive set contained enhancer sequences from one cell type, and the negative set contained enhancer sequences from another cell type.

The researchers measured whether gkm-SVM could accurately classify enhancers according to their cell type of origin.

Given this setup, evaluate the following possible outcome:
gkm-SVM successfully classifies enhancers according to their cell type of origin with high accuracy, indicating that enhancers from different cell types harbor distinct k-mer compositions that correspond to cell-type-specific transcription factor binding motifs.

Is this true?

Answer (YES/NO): NO